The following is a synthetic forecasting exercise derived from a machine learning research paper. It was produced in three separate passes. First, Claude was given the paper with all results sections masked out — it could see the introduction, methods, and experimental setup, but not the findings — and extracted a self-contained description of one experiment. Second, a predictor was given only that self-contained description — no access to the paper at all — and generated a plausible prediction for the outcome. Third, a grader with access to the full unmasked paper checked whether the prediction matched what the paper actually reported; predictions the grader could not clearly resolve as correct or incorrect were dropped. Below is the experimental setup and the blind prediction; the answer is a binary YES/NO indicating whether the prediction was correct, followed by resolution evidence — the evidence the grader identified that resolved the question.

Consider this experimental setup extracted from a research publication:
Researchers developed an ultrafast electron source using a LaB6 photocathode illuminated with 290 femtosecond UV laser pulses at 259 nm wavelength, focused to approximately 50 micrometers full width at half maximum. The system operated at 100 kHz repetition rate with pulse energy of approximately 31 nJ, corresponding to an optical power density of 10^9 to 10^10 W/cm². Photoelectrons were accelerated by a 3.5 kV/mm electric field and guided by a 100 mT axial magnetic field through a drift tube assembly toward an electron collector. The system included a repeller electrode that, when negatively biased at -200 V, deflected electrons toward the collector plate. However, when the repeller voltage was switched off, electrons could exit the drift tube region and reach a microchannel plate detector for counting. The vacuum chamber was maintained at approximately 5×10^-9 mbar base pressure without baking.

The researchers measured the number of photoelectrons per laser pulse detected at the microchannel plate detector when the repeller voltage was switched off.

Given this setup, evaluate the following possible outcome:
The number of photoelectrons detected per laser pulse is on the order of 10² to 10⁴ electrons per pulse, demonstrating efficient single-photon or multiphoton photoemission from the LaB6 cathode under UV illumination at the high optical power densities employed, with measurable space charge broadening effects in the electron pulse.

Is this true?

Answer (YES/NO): NO